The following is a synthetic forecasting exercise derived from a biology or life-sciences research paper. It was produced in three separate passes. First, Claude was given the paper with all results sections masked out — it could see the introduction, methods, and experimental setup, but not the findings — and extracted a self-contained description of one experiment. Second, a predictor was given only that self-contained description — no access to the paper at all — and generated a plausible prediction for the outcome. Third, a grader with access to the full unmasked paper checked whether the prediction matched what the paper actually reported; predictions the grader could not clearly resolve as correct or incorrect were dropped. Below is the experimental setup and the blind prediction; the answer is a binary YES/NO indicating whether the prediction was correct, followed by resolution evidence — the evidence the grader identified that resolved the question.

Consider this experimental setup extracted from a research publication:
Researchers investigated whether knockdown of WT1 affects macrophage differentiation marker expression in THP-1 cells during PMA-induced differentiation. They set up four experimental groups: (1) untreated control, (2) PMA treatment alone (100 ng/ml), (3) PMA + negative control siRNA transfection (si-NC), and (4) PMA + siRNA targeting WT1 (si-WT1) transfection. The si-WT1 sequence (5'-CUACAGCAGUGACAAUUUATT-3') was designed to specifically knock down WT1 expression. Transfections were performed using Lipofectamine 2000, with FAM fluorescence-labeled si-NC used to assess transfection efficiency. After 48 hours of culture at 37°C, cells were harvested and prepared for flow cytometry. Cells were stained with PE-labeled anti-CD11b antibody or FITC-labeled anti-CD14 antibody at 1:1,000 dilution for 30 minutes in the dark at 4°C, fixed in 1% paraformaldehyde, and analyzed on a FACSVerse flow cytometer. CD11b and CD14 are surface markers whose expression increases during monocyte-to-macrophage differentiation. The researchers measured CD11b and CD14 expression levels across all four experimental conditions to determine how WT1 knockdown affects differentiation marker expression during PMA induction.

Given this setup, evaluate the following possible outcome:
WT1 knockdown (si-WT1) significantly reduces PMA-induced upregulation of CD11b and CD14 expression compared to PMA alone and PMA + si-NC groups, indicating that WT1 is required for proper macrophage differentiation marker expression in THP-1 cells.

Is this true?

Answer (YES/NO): NO